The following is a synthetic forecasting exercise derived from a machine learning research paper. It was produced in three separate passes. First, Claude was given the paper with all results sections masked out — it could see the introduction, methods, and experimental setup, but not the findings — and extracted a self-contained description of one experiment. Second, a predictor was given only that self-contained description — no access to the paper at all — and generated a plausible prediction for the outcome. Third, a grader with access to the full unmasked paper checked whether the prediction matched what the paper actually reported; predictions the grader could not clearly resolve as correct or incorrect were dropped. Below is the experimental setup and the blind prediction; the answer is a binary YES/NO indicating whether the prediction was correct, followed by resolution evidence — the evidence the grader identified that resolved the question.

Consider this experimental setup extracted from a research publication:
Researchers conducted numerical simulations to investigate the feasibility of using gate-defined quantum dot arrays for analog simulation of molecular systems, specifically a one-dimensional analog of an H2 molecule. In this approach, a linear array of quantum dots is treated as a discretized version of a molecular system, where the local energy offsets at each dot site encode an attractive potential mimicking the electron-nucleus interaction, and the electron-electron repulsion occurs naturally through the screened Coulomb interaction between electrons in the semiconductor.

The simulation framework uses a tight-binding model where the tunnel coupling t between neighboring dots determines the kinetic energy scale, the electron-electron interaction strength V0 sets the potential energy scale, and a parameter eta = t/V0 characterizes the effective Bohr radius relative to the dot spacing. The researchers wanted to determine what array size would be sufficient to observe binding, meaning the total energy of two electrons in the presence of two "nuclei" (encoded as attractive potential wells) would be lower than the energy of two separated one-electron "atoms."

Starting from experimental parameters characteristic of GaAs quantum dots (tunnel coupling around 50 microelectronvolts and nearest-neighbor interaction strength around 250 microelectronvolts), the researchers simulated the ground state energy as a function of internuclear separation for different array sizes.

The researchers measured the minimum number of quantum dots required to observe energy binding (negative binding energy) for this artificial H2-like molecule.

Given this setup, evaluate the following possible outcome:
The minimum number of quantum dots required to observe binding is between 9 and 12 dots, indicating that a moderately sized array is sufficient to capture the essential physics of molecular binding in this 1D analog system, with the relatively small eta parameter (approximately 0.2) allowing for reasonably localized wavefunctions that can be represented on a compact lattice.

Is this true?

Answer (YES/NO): YES